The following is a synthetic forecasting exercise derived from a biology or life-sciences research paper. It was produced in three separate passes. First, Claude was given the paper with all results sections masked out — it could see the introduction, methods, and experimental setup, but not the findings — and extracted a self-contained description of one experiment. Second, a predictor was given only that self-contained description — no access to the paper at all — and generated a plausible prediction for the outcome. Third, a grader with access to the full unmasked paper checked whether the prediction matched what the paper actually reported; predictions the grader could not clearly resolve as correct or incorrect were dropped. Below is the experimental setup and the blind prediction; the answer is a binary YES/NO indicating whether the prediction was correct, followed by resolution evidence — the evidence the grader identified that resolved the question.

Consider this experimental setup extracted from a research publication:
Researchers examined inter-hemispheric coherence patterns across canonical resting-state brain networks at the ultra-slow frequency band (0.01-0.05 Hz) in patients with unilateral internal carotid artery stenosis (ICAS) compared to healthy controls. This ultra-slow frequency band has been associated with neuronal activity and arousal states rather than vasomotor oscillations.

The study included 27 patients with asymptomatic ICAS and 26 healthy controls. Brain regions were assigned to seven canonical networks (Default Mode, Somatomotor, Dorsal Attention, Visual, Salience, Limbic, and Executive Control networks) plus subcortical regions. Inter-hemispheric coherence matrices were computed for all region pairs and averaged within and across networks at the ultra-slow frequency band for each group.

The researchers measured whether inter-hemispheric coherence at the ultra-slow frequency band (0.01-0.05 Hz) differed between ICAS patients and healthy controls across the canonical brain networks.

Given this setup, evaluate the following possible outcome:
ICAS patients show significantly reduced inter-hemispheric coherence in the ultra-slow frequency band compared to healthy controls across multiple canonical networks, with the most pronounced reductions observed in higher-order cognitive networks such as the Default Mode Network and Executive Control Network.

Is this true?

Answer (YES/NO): NO